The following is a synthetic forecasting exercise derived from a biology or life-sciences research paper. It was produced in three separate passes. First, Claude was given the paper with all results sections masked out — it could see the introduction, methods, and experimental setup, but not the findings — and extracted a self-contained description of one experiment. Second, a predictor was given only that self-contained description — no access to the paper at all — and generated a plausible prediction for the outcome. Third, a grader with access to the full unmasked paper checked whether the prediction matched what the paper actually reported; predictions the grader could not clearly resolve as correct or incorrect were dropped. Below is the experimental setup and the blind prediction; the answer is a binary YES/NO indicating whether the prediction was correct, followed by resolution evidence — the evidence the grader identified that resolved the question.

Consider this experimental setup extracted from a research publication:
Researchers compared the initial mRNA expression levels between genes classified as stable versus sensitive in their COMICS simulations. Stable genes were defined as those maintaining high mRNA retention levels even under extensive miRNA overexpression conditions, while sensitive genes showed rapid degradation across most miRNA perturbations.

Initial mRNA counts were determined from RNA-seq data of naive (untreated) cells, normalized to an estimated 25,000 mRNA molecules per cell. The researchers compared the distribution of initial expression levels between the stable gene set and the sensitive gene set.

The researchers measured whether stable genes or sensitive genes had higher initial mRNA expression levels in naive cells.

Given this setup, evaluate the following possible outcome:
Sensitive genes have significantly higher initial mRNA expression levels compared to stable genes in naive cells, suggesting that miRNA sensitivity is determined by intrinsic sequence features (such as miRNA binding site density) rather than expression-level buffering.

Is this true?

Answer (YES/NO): NO